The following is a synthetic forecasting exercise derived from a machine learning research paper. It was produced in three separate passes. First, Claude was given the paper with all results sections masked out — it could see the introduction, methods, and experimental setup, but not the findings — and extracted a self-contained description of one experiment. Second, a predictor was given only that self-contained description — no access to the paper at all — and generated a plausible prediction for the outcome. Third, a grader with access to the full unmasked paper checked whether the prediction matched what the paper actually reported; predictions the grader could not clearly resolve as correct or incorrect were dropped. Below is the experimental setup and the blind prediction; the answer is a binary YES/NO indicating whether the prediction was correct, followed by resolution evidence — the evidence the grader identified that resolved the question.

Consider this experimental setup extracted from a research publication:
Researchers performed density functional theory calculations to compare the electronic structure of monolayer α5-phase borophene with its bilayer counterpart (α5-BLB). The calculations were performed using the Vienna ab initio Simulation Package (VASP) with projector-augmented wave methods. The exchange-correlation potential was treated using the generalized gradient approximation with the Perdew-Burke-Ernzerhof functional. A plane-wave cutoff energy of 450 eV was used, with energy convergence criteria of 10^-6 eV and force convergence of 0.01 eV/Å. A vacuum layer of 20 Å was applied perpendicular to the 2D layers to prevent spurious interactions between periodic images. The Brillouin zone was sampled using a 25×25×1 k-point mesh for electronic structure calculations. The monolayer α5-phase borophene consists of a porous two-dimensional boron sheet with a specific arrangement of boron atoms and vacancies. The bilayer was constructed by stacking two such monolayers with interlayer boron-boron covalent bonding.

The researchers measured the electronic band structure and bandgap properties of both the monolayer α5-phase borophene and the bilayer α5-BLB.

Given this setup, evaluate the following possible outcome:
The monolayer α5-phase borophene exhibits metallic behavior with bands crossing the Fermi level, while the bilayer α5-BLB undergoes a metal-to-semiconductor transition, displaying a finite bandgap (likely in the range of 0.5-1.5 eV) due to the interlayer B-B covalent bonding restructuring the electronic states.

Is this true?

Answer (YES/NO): YES